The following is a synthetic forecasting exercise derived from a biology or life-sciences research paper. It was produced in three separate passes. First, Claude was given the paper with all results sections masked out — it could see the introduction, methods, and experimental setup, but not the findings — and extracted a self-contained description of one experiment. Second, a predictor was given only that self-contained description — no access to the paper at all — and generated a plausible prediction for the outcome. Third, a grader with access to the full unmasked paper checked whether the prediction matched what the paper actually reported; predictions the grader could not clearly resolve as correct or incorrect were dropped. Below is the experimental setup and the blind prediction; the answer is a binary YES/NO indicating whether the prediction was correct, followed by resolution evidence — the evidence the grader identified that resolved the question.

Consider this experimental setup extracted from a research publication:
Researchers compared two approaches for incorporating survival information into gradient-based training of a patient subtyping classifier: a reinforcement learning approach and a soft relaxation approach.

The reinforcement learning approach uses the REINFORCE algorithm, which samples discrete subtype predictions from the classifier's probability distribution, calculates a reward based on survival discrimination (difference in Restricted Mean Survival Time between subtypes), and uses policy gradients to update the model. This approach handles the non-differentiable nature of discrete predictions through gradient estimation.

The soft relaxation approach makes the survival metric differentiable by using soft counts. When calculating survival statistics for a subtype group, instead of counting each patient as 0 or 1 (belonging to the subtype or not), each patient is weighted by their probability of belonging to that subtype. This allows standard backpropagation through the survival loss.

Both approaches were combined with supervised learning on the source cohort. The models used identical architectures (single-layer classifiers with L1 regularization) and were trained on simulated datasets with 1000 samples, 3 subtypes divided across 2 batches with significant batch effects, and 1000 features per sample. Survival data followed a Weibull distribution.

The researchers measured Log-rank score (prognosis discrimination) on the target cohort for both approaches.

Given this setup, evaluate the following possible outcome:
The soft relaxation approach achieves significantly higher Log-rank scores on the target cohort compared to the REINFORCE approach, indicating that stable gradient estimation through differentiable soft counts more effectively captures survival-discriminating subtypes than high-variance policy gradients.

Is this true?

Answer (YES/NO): NO